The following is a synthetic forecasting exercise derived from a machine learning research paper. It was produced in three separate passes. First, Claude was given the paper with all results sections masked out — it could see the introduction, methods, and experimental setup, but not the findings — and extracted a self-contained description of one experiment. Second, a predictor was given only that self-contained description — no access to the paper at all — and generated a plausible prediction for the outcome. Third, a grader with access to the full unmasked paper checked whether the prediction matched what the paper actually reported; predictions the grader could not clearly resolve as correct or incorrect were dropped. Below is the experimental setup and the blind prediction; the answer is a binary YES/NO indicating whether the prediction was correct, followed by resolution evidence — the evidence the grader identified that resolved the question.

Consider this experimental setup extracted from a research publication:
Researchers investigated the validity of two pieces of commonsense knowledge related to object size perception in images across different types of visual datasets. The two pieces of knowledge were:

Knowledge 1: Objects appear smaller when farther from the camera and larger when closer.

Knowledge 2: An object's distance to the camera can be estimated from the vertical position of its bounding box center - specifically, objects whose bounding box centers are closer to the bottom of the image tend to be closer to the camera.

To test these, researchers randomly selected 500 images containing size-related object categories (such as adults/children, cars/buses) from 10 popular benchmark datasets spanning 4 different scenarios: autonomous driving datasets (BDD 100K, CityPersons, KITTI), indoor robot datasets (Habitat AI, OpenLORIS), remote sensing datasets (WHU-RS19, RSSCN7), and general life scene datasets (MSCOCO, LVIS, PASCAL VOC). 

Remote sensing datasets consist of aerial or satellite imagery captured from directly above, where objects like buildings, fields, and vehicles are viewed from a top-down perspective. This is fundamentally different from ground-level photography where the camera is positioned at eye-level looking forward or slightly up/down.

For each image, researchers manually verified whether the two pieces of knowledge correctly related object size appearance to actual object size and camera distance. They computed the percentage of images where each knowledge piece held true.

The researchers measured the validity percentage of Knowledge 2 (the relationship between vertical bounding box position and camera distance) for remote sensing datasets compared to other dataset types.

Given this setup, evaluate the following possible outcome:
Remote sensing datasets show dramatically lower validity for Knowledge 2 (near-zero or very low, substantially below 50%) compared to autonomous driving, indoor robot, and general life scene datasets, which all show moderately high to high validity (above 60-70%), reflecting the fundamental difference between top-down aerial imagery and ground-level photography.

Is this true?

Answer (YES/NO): YES